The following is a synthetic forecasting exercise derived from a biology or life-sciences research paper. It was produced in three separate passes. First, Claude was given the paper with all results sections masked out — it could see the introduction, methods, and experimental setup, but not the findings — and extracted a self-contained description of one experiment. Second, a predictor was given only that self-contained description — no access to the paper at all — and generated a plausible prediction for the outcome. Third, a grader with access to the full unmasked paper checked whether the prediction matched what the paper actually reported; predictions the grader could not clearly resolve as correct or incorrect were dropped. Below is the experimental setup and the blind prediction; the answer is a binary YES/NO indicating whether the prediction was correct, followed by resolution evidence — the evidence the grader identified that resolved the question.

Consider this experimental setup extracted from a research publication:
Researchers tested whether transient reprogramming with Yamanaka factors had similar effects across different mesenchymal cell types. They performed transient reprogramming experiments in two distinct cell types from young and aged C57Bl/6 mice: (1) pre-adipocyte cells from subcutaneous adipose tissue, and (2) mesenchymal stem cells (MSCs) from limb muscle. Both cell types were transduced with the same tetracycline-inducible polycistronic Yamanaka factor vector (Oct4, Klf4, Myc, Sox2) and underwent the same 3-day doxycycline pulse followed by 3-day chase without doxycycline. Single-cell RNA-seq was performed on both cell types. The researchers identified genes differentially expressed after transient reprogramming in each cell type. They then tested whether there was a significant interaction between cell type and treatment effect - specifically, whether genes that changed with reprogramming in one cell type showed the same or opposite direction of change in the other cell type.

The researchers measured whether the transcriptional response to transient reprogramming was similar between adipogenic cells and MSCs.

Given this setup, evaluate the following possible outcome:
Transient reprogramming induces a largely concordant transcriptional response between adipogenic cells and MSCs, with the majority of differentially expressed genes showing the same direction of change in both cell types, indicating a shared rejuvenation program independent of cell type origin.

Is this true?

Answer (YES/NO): NO